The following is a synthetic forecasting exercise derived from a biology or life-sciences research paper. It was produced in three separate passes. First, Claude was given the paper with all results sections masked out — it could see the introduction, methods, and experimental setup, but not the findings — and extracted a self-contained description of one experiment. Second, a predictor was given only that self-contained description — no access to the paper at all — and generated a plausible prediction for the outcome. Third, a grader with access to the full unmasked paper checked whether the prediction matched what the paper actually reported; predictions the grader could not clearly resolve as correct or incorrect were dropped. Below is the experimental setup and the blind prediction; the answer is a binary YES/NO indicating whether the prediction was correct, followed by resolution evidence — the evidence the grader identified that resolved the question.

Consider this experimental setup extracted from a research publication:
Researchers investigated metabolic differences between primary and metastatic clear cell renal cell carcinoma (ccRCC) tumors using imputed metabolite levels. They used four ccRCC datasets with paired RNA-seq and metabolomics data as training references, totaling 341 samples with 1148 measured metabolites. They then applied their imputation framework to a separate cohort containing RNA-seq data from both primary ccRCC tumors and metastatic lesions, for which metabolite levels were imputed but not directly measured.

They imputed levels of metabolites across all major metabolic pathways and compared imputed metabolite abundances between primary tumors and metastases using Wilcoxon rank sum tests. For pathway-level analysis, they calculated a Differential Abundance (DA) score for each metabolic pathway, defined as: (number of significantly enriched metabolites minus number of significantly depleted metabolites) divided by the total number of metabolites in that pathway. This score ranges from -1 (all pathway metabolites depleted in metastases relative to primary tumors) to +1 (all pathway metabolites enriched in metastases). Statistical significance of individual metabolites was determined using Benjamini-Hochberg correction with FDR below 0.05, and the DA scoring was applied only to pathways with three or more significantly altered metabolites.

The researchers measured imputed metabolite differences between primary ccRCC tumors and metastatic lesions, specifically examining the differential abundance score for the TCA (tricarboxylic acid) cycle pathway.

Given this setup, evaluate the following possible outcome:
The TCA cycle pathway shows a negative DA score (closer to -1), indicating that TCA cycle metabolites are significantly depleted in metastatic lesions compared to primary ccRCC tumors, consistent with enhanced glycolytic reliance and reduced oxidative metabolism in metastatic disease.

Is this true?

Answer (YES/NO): NO